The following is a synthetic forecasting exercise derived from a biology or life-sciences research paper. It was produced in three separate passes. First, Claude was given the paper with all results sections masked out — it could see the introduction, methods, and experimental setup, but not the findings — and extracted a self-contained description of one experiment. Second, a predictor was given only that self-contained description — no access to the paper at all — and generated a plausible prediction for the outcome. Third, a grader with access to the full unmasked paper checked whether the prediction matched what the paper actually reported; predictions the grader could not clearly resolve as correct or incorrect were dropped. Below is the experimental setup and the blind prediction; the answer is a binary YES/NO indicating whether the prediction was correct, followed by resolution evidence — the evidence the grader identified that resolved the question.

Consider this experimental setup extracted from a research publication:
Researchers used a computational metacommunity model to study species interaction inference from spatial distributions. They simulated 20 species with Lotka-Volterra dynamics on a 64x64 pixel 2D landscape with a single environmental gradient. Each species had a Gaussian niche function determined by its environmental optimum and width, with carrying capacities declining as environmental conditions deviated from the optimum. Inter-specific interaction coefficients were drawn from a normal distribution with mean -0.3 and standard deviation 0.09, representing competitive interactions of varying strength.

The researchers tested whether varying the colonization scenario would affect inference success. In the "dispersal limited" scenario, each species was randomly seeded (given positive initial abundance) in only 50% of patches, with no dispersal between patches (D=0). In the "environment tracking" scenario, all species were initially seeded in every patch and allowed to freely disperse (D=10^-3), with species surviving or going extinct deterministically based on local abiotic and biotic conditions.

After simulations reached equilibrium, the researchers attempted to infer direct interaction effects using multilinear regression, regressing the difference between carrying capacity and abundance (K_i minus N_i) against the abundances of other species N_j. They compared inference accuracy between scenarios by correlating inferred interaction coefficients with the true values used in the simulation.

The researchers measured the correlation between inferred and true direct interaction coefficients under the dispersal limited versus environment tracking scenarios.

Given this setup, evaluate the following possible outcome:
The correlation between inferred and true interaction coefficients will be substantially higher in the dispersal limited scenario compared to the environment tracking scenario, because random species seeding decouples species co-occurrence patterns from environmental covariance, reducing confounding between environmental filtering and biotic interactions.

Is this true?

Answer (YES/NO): YES